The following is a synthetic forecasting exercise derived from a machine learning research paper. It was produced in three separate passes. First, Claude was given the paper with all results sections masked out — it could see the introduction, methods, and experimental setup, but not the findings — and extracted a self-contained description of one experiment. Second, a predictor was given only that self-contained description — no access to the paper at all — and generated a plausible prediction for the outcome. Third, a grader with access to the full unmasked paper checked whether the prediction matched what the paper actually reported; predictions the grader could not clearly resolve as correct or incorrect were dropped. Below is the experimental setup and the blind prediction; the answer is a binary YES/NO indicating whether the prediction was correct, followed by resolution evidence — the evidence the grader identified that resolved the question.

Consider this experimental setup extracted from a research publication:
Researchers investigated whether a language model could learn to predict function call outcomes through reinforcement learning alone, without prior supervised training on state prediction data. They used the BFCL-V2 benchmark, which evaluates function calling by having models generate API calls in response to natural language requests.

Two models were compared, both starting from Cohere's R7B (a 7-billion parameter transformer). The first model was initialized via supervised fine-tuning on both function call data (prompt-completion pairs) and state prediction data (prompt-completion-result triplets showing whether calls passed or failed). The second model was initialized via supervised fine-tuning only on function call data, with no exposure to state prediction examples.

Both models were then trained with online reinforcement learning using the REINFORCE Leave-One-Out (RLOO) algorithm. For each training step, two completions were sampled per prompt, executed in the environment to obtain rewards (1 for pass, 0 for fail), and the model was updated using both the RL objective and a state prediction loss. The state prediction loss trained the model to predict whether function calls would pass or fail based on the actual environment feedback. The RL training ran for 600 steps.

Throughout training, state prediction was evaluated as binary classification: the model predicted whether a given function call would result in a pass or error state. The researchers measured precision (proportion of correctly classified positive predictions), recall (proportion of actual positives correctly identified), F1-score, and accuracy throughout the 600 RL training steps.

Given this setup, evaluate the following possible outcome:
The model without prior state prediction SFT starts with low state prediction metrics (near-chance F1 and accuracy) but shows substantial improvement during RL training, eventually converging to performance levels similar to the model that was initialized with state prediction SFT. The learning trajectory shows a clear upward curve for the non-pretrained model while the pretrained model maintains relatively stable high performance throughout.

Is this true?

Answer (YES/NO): NO